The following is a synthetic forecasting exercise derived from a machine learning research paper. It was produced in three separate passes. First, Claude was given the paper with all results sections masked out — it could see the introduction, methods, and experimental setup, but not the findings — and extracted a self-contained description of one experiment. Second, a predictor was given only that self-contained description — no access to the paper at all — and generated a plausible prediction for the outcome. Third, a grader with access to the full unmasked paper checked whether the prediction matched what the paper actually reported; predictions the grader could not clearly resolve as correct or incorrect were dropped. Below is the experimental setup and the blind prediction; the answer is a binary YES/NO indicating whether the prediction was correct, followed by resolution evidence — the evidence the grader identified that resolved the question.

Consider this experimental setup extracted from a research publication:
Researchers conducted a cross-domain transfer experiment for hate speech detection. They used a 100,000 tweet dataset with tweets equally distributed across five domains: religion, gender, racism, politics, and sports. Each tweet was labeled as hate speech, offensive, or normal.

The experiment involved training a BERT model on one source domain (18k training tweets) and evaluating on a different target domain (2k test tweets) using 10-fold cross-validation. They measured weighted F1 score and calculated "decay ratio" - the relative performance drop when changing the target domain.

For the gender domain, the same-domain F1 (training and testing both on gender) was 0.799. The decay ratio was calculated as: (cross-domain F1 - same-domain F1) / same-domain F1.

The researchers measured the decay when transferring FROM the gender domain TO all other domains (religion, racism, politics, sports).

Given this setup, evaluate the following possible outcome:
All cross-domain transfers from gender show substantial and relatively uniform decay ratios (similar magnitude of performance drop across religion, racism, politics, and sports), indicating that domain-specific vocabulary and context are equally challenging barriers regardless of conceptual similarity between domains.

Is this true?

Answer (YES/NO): NO